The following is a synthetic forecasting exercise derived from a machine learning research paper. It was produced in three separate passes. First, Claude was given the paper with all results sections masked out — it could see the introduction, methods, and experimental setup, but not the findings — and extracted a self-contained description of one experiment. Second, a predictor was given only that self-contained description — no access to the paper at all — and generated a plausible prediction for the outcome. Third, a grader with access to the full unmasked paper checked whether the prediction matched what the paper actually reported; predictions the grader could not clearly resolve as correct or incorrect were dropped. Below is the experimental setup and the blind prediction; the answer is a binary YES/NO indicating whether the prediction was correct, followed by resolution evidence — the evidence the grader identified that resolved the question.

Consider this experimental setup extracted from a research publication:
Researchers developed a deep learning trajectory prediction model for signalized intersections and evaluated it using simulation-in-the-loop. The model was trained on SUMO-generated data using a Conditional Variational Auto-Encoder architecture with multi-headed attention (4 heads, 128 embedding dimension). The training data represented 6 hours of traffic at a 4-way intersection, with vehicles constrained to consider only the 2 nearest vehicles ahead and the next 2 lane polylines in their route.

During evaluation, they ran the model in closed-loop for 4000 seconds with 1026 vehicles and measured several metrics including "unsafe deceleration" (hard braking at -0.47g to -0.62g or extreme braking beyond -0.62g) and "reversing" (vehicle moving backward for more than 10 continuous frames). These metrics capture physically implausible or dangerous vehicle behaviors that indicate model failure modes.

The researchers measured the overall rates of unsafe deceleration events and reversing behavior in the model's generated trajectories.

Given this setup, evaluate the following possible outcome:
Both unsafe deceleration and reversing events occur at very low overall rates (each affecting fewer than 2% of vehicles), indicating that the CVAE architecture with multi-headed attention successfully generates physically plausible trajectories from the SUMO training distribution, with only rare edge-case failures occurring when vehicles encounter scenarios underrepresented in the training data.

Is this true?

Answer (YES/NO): NO